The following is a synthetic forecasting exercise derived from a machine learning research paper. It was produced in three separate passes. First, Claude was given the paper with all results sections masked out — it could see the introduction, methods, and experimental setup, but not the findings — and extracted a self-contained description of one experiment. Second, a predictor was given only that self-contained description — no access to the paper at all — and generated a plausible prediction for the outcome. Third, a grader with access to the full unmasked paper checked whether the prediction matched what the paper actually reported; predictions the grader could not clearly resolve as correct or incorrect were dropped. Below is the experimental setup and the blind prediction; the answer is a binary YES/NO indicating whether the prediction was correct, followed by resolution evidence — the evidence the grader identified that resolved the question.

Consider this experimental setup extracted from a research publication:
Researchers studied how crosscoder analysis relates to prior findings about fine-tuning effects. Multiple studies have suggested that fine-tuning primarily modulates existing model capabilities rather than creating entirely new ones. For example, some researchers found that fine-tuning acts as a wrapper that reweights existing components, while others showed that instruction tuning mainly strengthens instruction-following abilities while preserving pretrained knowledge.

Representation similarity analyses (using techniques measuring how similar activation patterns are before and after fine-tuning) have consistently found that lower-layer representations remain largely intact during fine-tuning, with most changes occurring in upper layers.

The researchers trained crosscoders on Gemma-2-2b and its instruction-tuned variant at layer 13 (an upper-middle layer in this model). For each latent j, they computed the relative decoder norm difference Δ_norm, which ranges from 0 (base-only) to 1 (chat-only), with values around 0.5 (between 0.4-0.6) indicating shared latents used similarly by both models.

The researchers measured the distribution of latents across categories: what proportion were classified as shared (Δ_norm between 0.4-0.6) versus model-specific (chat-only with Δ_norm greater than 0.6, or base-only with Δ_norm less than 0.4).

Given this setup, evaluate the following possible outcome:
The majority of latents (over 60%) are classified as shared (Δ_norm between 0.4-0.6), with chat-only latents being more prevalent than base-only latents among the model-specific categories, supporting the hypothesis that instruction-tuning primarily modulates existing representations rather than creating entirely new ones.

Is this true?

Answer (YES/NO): YES